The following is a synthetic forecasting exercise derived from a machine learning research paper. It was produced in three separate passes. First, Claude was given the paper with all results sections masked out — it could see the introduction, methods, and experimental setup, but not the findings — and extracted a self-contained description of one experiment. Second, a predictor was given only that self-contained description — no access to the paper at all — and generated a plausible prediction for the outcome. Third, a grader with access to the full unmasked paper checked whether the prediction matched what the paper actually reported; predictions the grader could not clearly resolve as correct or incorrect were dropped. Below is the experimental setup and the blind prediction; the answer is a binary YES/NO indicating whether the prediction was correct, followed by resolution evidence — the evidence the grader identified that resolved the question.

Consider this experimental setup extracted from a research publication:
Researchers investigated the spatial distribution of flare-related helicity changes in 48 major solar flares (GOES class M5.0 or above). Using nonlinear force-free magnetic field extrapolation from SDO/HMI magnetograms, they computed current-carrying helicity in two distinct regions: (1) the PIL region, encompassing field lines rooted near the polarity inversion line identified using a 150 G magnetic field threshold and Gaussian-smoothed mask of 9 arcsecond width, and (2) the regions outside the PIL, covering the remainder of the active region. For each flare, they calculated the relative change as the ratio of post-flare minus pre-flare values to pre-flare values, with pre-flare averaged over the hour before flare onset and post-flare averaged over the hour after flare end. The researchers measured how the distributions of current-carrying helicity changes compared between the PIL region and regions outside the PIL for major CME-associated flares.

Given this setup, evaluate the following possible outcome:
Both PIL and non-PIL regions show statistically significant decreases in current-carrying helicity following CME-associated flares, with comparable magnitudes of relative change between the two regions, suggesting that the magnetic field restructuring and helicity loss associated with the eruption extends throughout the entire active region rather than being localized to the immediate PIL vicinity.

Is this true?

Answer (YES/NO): NO